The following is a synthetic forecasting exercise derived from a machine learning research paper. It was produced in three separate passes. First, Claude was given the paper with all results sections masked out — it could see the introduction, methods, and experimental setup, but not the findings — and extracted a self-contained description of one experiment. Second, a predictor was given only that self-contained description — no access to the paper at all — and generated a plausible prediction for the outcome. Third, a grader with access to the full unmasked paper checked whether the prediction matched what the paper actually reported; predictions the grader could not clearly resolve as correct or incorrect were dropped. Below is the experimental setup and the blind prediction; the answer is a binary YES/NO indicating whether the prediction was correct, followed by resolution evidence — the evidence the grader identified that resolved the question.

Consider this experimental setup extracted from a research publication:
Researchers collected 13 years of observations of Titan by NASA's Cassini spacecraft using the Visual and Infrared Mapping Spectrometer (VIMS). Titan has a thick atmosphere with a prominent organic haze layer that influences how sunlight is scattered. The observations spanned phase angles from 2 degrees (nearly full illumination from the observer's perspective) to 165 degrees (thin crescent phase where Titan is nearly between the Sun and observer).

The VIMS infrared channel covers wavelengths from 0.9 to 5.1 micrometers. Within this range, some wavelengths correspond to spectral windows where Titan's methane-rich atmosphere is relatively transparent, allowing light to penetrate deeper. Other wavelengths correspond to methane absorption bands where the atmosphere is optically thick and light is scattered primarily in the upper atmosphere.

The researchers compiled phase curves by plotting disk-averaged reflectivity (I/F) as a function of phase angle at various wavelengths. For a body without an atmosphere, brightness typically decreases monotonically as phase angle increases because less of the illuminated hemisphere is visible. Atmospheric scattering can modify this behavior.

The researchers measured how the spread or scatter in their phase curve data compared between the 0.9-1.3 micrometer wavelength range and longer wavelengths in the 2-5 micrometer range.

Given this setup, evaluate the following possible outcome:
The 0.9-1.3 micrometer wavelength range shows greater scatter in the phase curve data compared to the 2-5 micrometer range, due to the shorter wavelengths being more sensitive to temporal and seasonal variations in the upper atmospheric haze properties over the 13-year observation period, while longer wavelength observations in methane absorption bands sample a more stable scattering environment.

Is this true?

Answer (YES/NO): NO